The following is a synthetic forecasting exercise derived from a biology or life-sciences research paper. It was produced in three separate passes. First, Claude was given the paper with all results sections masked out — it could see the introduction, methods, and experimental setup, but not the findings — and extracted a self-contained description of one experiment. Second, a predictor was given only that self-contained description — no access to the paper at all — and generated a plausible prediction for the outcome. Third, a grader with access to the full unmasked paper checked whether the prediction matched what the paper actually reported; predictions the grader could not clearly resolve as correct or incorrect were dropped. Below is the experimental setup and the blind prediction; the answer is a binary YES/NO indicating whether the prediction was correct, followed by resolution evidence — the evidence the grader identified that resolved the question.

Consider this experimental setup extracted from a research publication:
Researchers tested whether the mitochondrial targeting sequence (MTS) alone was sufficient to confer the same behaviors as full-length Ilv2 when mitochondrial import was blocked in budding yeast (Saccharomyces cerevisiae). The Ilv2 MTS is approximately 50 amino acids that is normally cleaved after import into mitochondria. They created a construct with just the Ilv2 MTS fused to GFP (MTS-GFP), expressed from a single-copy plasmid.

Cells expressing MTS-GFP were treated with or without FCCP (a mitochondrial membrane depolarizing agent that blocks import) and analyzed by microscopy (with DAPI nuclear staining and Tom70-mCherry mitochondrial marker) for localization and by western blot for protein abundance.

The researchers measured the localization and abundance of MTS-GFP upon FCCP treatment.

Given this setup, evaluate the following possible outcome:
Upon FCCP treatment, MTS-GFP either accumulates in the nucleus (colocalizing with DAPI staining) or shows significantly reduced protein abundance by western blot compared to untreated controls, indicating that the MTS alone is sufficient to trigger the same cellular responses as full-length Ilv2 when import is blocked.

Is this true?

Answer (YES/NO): NO